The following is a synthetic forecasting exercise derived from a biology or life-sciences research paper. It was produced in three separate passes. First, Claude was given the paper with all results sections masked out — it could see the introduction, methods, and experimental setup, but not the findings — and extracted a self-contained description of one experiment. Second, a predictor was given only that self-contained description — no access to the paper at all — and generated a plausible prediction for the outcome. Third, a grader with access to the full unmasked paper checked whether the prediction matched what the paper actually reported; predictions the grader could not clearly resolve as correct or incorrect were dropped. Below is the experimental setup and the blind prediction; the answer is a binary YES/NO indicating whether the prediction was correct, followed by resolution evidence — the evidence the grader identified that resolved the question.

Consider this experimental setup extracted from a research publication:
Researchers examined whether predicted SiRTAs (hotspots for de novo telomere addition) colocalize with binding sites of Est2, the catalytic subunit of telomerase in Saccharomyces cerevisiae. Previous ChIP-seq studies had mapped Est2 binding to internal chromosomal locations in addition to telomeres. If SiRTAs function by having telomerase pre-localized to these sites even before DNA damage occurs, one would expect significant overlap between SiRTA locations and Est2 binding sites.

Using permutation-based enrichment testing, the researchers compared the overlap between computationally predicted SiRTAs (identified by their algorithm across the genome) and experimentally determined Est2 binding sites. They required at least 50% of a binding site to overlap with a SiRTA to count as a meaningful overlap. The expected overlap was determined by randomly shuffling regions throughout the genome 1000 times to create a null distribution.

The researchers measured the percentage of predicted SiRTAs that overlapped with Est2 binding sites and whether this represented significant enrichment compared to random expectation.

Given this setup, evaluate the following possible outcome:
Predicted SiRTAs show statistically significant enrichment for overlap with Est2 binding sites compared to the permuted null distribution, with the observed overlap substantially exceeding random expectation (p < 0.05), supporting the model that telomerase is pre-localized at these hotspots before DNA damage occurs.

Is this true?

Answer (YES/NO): NO